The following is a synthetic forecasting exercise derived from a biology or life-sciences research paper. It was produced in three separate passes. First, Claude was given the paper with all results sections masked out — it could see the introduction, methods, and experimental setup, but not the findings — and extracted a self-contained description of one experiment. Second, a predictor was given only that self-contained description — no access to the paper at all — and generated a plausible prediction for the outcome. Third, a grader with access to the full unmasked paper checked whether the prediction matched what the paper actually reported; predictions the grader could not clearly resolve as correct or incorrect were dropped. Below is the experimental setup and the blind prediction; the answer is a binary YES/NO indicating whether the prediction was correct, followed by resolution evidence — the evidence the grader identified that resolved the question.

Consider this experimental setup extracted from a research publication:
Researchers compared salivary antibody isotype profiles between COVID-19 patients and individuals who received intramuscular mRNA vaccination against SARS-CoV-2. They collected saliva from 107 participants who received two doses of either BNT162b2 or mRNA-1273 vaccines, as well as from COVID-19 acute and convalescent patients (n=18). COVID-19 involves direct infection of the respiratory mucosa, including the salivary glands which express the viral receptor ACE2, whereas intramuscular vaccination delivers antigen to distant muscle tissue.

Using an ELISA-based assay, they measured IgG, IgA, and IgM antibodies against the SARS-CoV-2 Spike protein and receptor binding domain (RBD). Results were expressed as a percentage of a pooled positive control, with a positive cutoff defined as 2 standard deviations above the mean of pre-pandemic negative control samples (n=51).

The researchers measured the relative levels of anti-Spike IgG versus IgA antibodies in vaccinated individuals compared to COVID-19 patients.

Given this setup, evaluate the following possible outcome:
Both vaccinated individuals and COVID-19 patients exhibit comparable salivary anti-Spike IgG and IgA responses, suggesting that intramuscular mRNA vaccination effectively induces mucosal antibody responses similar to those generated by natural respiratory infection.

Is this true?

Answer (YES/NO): NO